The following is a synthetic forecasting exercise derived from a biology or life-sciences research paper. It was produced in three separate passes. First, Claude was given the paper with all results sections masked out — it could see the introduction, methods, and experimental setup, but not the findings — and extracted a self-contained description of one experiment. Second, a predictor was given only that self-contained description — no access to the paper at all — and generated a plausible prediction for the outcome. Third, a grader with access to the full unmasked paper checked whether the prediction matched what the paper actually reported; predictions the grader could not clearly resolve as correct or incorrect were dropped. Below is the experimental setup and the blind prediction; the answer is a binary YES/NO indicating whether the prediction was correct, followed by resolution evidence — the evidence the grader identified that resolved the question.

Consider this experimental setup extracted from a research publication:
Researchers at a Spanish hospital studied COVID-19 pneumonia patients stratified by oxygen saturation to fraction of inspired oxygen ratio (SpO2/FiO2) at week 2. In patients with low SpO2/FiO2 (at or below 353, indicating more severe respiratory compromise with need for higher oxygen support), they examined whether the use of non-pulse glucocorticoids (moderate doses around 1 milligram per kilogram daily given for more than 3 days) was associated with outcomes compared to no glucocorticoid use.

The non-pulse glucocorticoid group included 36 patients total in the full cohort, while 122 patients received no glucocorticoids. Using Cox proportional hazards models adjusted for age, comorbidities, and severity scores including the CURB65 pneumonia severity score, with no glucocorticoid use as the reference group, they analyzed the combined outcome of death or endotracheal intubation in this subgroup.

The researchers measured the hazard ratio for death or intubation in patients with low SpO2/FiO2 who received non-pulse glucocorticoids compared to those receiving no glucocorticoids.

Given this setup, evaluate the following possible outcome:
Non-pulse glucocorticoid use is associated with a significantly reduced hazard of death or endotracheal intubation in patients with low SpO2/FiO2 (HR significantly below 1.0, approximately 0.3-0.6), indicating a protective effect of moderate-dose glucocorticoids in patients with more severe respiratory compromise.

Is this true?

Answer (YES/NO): NO